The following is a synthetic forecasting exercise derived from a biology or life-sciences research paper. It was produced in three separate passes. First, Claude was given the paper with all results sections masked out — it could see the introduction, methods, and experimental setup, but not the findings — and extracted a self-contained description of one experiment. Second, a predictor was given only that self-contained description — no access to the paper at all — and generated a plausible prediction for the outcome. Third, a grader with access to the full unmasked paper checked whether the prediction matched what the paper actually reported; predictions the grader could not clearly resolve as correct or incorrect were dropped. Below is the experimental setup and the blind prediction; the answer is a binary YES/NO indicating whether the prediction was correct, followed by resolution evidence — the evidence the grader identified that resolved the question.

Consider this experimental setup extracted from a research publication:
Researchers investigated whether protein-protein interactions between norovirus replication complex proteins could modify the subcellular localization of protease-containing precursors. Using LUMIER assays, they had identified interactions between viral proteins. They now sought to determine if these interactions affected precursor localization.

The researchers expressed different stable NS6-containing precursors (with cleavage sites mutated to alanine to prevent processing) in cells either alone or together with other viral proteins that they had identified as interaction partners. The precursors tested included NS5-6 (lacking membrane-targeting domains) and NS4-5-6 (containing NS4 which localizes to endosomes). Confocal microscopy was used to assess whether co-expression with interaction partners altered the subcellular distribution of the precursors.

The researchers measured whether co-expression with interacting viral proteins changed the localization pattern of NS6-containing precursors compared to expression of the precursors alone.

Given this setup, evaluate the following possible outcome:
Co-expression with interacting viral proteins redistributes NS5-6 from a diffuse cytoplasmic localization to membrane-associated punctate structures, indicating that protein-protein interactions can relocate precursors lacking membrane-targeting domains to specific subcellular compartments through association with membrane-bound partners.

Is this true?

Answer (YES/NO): YES